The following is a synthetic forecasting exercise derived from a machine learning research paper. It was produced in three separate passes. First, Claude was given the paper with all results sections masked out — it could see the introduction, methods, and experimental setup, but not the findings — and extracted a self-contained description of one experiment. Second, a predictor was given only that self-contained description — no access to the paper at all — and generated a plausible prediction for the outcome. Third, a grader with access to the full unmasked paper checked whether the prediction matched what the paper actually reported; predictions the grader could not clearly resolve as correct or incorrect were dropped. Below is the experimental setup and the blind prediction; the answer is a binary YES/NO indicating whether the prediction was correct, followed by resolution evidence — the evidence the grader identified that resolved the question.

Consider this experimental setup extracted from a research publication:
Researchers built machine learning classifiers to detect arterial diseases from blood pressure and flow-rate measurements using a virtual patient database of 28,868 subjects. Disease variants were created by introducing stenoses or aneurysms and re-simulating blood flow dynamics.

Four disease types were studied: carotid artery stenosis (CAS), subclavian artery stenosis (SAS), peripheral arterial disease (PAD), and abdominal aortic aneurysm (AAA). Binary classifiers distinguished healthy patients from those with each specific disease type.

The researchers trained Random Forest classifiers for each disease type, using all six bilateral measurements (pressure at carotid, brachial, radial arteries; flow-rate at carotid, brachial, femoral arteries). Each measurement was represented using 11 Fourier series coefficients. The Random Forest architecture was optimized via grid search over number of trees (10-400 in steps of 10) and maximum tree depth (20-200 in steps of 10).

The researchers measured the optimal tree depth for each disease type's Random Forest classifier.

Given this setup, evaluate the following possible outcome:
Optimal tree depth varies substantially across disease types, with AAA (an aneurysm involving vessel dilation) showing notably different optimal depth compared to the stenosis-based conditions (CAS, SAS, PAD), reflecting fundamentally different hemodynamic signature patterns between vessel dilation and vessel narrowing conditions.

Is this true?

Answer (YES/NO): YES